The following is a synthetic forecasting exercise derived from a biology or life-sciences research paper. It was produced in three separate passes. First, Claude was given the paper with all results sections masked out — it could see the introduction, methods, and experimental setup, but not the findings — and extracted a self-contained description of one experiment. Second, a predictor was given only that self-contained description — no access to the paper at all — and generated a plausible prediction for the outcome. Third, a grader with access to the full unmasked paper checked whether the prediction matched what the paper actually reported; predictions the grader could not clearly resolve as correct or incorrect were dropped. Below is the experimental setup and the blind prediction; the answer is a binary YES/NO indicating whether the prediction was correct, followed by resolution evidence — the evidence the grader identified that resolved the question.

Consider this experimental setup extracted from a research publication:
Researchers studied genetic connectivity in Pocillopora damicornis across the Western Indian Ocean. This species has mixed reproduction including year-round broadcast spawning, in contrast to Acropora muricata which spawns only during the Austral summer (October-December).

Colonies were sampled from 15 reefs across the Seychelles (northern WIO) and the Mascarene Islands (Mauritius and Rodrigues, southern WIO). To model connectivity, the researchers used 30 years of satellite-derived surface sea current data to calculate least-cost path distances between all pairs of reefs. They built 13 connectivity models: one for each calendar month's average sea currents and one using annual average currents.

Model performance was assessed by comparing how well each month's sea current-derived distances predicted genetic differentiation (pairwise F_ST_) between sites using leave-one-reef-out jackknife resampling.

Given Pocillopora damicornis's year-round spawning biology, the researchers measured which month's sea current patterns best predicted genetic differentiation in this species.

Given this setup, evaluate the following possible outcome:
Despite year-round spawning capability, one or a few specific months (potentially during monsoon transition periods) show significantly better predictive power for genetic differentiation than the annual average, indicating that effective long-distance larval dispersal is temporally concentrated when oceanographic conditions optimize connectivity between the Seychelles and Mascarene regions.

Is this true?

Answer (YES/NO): NO